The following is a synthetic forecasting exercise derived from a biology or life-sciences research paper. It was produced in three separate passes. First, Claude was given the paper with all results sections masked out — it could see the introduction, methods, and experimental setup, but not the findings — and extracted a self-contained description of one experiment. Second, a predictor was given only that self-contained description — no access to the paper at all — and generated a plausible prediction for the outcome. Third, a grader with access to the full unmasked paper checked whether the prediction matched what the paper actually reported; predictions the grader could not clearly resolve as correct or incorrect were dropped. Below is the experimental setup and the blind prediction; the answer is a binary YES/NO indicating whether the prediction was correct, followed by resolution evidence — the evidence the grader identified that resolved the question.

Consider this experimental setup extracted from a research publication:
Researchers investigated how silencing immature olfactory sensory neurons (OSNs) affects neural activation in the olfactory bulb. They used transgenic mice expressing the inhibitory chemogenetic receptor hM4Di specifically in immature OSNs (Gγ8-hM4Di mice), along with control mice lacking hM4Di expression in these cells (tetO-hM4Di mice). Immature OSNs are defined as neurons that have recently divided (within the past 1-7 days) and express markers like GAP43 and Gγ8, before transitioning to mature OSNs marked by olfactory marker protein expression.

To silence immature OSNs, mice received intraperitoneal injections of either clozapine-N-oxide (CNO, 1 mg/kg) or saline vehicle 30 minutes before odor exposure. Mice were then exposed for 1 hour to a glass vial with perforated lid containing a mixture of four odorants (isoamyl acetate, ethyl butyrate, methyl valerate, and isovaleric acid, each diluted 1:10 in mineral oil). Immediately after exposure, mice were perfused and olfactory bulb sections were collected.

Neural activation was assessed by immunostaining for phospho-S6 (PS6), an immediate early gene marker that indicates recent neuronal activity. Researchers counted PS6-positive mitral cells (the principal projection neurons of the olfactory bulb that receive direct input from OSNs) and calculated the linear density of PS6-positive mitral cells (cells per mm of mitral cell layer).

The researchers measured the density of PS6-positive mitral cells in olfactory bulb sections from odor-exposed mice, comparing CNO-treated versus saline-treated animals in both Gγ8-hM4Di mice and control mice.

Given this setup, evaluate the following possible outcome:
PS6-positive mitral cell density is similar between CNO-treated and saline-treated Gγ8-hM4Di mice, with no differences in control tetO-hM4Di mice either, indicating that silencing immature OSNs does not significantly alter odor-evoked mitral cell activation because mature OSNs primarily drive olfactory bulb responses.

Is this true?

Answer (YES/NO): NO